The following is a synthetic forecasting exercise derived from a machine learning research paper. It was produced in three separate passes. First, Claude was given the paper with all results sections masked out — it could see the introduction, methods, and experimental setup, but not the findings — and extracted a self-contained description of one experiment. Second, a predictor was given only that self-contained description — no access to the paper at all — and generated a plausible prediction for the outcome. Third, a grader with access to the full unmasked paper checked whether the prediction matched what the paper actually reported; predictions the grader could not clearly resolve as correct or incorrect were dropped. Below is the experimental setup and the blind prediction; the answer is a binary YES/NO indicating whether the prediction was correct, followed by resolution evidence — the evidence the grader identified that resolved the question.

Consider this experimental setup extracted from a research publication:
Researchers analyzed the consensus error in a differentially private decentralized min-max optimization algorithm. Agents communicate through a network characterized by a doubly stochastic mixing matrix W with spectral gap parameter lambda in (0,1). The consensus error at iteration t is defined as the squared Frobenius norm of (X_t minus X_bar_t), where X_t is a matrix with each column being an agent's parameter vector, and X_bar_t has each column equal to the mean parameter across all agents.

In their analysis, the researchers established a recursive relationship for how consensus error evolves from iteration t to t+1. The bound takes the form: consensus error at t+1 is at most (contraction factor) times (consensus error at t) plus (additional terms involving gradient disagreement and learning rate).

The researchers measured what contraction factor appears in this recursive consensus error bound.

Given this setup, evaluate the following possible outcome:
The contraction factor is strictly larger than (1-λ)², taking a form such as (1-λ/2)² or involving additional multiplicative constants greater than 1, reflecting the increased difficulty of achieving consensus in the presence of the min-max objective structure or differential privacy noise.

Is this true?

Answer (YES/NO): NO